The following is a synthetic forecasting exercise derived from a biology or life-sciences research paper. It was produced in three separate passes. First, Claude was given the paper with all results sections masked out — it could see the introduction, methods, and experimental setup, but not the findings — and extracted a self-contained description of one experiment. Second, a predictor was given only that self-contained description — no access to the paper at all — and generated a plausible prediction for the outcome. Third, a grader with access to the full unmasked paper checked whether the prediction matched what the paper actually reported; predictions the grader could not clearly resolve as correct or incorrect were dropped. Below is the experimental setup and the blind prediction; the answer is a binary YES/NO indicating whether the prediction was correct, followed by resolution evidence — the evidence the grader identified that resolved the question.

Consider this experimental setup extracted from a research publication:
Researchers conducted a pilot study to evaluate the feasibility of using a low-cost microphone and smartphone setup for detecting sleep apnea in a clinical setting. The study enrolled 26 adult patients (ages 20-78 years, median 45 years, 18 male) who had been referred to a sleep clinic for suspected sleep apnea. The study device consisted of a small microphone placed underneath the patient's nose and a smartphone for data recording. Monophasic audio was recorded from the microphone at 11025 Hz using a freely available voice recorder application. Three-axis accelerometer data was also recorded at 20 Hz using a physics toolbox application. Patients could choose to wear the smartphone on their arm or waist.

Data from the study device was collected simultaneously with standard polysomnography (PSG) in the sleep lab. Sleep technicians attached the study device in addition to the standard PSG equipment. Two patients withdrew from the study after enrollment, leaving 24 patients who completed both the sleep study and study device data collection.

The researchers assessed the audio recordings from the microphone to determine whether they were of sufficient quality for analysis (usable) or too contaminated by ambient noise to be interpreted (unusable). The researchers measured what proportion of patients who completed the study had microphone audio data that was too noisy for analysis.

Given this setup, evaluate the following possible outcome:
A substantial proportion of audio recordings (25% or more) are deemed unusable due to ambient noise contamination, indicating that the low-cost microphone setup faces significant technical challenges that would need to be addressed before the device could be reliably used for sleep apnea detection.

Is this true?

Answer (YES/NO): NO